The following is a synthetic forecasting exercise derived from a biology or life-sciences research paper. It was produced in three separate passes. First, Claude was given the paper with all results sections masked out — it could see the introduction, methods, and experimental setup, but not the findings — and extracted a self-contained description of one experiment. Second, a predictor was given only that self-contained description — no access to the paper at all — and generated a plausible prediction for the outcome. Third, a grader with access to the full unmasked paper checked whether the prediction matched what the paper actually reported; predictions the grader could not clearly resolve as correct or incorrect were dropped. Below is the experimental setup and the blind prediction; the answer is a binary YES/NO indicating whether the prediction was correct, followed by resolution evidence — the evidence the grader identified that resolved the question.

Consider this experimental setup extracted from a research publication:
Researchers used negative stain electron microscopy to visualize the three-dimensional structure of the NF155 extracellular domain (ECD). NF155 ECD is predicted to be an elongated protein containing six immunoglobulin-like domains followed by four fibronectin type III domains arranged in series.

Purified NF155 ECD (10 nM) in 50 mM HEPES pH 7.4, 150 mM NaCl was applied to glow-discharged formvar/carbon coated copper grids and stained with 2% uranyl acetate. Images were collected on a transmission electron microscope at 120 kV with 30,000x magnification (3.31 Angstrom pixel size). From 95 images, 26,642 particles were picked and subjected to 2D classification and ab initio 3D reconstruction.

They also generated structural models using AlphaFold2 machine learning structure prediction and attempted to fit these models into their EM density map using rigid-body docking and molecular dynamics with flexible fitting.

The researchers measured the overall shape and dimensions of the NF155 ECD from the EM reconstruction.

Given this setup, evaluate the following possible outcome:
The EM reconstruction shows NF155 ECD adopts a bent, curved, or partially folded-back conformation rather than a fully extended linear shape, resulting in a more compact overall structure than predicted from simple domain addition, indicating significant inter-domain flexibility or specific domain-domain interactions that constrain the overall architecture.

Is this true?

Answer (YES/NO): YES